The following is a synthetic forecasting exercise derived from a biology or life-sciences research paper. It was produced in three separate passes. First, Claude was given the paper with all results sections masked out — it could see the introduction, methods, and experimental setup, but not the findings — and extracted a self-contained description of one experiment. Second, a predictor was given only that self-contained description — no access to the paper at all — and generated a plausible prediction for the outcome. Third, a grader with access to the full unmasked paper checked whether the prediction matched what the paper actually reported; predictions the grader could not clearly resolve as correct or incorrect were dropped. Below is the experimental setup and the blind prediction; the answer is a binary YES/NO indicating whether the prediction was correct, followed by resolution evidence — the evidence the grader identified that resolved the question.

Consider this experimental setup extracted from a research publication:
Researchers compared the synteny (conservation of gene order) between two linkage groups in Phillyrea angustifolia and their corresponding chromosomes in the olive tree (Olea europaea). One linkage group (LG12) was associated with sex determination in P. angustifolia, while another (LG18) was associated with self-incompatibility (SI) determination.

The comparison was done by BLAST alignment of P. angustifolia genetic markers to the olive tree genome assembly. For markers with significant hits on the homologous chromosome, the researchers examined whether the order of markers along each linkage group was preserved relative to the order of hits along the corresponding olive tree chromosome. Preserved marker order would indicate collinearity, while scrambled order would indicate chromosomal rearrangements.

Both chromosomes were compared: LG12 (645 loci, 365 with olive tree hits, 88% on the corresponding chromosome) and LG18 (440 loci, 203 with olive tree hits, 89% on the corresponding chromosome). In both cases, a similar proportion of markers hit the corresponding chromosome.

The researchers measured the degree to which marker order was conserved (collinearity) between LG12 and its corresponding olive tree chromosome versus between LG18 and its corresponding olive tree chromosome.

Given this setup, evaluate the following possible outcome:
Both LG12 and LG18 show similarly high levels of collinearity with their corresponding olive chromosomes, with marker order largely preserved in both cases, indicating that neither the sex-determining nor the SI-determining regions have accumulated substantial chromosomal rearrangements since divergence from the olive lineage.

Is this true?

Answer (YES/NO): NO